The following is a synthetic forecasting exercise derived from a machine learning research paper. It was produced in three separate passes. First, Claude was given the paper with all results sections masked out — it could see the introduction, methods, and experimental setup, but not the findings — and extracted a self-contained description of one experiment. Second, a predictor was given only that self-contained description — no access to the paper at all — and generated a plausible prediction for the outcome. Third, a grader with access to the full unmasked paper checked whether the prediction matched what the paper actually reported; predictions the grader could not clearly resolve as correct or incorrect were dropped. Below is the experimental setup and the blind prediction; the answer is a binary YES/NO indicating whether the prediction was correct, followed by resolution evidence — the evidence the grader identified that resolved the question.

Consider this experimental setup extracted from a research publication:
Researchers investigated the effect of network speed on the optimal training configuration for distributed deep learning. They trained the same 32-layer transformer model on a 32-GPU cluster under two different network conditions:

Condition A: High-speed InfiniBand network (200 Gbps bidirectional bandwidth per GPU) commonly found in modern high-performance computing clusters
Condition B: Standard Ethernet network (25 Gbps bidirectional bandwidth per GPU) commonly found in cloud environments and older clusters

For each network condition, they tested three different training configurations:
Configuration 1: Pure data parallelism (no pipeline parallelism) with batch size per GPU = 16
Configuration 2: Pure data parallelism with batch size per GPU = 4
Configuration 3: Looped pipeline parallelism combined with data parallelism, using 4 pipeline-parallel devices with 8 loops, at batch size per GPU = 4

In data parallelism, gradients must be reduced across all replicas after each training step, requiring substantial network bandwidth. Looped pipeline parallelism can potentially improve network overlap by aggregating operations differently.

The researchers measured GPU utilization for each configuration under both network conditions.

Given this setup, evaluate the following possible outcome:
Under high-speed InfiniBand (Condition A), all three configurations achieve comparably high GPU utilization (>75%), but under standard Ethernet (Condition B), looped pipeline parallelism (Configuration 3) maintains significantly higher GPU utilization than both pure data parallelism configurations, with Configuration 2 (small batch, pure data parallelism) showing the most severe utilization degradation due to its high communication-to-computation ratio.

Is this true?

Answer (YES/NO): NO